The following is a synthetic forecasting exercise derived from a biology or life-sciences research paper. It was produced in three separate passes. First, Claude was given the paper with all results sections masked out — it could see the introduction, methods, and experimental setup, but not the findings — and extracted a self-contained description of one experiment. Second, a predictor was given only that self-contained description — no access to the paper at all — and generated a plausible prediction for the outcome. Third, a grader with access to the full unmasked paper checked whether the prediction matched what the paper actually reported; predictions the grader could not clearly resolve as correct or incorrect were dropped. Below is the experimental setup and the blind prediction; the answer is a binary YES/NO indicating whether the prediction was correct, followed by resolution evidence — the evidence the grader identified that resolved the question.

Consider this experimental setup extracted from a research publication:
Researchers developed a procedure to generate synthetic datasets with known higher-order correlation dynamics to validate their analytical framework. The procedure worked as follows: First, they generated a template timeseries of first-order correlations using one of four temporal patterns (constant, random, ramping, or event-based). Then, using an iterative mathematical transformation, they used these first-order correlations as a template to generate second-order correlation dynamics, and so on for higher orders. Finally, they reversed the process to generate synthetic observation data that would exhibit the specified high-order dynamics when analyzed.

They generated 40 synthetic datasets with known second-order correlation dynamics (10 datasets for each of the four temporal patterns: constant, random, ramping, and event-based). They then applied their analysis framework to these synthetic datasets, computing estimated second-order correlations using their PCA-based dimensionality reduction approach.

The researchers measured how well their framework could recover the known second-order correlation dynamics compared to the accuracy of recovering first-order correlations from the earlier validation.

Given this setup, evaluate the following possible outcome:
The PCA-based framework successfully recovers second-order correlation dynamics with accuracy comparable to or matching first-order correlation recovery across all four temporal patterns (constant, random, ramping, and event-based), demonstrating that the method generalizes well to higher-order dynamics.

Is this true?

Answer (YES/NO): NO